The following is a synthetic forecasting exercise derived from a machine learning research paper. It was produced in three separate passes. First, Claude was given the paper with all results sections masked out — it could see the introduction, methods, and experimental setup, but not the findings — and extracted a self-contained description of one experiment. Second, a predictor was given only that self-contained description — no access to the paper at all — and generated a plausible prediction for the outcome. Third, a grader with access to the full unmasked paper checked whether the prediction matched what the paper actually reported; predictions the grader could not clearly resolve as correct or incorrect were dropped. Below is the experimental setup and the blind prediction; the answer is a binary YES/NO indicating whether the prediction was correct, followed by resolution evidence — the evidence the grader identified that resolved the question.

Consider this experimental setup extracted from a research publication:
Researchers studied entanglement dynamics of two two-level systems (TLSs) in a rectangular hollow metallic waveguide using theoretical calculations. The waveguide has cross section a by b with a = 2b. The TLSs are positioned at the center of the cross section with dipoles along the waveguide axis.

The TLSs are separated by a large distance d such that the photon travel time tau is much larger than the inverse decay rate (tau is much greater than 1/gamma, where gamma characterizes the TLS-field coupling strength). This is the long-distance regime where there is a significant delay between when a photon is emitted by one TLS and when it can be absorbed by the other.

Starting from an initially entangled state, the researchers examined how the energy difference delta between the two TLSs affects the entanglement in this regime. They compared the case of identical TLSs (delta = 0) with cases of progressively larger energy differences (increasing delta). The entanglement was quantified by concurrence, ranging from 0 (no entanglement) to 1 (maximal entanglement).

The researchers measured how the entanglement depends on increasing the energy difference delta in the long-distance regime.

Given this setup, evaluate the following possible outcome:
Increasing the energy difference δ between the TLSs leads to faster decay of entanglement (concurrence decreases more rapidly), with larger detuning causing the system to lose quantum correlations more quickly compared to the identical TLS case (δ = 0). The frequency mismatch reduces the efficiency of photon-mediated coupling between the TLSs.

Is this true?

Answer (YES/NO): NO